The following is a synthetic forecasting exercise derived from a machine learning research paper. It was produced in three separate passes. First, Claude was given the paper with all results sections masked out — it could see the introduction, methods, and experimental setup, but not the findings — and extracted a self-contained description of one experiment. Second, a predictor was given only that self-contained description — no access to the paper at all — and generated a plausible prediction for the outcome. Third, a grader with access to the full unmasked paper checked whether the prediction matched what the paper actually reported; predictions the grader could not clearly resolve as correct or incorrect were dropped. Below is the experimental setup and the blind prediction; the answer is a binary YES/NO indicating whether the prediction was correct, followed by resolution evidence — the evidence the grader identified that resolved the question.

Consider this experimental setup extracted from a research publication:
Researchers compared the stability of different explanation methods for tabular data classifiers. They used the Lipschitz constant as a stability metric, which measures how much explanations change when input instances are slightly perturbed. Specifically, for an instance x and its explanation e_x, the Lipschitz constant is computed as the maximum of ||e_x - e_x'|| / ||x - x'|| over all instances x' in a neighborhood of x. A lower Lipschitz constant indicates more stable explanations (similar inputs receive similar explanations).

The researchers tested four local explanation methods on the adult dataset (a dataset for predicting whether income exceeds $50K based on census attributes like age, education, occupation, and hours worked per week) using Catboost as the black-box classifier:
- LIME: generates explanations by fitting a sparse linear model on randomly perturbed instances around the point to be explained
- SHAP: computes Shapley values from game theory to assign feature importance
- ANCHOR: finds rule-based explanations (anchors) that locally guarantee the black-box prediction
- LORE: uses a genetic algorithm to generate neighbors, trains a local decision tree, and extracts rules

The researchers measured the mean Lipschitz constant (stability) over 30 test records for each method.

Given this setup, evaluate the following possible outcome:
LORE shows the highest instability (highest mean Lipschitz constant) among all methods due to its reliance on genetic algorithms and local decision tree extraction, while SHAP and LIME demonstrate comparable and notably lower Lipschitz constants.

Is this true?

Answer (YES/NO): NO